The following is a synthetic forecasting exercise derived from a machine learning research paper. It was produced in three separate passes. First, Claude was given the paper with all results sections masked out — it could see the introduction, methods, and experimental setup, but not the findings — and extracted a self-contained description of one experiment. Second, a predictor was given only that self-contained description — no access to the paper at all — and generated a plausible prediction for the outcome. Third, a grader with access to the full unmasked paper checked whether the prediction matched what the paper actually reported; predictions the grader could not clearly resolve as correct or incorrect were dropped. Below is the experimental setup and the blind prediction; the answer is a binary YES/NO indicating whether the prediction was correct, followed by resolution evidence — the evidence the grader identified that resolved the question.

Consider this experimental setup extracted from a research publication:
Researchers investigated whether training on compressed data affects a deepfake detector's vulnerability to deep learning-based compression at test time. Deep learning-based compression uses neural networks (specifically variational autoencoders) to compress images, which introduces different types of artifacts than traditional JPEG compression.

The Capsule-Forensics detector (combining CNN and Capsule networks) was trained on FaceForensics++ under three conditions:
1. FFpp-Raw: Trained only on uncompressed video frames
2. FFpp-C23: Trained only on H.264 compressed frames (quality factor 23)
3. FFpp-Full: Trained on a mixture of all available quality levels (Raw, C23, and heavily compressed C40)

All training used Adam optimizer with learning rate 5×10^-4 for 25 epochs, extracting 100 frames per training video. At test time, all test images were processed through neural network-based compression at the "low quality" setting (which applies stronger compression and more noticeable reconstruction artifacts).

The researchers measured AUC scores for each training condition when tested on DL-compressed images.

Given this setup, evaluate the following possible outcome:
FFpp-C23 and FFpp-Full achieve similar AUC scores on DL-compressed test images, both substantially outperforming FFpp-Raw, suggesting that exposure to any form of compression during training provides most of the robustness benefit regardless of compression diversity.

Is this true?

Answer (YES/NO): NO